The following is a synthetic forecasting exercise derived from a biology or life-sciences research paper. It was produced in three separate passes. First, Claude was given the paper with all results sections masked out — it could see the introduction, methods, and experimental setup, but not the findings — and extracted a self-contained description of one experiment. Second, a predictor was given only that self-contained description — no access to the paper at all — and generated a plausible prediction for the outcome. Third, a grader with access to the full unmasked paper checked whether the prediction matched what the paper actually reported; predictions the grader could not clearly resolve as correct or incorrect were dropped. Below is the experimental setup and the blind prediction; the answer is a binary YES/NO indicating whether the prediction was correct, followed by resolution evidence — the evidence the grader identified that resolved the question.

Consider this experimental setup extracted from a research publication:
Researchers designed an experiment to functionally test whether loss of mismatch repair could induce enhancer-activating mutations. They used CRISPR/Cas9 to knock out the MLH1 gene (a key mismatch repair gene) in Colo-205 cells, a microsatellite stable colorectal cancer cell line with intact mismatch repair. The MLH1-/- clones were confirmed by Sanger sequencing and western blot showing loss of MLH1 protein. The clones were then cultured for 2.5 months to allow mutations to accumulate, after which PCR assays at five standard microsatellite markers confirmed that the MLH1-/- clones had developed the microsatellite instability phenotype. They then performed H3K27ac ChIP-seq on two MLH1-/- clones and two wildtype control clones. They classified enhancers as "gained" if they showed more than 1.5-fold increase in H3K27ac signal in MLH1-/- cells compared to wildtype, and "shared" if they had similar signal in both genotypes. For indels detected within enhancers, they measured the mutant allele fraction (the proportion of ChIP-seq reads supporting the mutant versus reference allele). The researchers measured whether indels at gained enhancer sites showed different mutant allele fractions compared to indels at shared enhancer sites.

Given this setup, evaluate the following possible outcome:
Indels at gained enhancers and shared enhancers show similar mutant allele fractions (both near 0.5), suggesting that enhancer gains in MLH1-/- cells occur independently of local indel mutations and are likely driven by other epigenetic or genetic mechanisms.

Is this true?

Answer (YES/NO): NO